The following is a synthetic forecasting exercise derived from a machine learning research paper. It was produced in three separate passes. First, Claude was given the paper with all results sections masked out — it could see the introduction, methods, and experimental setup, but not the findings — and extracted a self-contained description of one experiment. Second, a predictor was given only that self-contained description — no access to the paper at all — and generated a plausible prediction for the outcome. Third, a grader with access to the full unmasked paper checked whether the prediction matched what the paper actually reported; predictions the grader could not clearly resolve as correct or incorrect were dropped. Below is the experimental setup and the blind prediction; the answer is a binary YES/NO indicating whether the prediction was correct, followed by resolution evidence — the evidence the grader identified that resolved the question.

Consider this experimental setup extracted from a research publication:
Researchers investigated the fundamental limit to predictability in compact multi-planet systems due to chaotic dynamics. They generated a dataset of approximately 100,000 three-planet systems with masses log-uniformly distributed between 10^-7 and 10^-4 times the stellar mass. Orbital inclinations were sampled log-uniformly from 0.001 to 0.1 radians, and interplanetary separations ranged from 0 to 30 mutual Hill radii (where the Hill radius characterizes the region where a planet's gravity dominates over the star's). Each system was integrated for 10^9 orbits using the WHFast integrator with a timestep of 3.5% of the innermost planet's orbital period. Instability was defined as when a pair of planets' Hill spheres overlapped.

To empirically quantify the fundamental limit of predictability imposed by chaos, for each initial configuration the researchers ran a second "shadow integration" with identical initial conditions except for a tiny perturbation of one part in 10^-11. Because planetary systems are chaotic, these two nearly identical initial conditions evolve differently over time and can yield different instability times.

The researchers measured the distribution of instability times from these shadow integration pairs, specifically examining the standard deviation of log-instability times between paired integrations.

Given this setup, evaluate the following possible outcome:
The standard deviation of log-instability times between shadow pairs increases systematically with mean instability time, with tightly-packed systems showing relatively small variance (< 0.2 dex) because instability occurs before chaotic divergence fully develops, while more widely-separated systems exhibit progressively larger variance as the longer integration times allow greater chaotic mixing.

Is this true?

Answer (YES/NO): NO